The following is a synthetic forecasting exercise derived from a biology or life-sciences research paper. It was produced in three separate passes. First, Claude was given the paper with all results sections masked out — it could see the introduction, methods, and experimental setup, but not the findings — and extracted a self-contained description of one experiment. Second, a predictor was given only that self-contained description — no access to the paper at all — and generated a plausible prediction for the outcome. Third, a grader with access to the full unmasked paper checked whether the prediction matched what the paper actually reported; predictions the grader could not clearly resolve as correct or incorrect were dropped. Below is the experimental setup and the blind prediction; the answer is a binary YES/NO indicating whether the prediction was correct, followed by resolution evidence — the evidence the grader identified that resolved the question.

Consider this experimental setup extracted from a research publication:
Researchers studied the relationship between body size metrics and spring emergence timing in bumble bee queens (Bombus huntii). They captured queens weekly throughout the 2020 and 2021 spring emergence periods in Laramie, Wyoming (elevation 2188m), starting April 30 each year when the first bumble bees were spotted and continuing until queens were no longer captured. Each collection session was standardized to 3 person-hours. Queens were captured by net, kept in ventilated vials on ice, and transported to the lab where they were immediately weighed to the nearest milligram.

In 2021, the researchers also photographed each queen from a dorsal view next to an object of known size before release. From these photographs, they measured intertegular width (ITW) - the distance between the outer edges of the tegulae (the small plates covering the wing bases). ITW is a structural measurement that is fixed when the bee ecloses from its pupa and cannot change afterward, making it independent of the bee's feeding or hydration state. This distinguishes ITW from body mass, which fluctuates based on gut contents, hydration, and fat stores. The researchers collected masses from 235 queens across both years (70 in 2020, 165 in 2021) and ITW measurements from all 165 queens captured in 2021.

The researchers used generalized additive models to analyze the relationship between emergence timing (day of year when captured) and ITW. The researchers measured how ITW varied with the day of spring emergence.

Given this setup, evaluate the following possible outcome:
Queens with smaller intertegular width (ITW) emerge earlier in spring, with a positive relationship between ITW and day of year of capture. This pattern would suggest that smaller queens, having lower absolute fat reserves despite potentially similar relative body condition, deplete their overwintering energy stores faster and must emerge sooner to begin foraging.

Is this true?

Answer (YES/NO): NO